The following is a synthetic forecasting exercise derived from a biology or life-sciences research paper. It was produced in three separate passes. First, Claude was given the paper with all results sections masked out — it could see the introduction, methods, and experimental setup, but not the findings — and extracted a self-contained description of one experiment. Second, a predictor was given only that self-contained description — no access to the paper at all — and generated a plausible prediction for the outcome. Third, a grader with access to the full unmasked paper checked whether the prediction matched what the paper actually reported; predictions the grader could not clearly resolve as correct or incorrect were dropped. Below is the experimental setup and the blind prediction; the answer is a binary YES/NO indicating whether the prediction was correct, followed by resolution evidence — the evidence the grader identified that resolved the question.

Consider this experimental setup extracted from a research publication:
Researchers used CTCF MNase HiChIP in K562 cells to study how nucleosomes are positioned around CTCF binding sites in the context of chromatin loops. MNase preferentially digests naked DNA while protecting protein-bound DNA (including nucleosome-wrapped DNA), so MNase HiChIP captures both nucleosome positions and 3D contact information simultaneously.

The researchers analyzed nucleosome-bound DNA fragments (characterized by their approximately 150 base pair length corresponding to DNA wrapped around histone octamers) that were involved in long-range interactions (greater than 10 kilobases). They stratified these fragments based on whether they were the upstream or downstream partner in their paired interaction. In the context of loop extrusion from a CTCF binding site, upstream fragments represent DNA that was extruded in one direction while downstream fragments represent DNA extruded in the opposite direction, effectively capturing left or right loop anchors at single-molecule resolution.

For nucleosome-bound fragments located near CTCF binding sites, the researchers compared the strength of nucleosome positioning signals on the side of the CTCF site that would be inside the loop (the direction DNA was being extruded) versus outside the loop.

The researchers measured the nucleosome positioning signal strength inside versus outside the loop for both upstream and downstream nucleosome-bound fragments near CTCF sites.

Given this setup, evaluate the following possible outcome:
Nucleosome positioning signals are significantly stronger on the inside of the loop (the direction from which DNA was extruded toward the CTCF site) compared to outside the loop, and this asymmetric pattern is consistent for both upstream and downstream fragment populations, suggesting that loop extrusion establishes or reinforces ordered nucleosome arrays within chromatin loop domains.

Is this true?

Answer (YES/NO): YES